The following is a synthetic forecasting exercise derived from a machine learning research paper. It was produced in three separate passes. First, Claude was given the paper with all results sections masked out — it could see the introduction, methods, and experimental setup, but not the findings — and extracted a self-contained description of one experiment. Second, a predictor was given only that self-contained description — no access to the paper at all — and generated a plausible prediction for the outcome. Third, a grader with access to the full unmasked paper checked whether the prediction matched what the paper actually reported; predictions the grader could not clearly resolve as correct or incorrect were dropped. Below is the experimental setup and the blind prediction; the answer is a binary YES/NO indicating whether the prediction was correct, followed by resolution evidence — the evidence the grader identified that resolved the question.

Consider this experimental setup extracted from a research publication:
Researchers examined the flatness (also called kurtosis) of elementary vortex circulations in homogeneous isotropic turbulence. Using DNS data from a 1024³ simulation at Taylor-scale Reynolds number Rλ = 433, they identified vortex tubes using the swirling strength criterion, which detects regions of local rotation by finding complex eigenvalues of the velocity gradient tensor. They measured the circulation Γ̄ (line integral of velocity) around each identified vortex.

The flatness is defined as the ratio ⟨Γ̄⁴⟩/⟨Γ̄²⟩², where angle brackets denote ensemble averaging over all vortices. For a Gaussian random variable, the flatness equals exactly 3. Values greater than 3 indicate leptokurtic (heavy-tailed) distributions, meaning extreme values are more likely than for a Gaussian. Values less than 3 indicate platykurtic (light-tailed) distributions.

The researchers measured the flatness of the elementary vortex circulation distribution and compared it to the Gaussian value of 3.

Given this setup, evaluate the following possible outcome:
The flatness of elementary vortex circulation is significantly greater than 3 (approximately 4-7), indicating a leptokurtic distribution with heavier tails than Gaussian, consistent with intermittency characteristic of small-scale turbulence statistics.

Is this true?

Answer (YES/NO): NO